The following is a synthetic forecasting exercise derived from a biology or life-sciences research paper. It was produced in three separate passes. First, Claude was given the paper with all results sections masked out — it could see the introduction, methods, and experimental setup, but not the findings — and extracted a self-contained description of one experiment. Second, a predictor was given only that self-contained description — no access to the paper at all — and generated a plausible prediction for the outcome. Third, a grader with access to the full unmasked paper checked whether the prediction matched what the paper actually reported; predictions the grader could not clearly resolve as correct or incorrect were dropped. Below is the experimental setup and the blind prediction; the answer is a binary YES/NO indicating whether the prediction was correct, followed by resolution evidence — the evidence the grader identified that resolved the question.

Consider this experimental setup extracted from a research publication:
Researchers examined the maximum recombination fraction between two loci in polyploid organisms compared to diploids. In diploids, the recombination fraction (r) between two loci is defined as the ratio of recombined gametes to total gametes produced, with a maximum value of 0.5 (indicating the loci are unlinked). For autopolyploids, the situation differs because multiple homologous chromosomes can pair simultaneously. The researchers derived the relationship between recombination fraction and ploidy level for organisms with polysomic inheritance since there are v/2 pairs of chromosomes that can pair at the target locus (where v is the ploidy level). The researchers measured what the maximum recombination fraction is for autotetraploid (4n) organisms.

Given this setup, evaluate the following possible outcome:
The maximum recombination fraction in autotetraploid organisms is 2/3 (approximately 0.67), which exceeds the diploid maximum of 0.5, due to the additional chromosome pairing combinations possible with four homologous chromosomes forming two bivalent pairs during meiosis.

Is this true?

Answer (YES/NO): NO